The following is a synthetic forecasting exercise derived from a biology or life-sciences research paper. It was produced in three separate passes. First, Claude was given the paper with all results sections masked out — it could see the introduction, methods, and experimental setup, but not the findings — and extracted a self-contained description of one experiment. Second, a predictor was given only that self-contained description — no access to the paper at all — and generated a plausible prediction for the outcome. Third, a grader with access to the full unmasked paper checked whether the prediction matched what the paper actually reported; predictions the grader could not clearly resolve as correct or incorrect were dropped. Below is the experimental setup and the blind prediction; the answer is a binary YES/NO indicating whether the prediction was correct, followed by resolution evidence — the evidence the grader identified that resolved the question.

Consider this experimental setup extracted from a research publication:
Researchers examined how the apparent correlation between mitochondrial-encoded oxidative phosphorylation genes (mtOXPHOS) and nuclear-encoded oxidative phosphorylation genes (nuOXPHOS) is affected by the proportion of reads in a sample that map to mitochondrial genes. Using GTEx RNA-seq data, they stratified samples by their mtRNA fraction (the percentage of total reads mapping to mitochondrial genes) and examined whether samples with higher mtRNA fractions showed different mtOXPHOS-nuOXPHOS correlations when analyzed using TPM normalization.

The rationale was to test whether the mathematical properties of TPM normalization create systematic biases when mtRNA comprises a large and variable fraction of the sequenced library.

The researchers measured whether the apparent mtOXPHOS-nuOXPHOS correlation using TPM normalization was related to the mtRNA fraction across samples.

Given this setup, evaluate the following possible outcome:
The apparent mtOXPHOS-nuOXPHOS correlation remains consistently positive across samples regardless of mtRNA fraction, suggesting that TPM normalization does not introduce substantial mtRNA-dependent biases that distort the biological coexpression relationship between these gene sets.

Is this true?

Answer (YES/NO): NO